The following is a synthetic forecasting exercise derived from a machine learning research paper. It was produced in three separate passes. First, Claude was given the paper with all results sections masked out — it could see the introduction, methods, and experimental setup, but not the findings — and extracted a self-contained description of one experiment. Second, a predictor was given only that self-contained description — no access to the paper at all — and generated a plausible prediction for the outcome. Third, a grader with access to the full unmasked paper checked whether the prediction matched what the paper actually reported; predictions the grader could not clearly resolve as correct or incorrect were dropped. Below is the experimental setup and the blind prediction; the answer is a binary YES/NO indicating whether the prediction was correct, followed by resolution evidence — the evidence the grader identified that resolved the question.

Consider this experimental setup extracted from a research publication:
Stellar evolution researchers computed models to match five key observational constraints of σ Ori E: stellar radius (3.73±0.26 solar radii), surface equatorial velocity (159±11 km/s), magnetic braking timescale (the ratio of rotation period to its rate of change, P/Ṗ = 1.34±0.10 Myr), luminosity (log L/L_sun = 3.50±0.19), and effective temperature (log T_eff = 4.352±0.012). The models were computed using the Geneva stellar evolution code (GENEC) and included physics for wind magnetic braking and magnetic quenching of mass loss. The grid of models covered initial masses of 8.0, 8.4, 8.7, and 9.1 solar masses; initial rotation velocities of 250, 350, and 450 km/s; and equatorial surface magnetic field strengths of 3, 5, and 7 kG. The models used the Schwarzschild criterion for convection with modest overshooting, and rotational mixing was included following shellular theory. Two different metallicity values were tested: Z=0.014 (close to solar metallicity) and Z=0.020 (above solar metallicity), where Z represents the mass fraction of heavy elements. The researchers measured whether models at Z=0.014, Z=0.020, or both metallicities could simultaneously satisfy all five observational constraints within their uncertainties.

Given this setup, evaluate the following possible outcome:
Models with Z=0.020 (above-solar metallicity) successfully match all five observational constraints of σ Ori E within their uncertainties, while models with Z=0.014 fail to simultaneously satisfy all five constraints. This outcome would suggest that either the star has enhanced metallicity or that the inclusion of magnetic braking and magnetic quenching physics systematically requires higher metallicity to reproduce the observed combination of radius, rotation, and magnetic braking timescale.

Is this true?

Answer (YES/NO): YES